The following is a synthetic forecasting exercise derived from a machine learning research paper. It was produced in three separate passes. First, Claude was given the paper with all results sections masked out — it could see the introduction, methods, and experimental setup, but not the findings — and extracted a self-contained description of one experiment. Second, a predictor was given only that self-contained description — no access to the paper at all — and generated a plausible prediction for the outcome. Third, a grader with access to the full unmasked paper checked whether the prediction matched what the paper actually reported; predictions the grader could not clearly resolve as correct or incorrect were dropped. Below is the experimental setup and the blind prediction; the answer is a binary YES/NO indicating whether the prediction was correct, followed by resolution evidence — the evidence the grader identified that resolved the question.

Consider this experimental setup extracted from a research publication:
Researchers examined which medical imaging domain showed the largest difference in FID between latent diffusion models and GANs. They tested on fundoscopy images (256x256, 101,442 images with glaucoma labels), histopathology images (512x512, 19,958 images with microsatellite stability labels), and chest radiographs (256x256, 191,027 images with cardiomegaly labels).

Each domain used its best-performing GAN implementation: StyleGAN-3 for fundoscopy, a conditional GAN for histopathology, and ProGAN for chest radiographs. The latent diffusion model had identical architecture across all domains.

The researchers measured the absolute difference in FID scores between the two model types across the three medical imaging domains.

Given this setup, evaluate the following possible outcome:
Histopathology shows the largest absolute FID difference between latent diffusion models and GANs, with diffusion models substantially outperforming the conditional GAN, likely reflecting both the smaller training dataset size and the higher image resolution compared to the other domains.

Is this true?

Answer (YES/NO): NO